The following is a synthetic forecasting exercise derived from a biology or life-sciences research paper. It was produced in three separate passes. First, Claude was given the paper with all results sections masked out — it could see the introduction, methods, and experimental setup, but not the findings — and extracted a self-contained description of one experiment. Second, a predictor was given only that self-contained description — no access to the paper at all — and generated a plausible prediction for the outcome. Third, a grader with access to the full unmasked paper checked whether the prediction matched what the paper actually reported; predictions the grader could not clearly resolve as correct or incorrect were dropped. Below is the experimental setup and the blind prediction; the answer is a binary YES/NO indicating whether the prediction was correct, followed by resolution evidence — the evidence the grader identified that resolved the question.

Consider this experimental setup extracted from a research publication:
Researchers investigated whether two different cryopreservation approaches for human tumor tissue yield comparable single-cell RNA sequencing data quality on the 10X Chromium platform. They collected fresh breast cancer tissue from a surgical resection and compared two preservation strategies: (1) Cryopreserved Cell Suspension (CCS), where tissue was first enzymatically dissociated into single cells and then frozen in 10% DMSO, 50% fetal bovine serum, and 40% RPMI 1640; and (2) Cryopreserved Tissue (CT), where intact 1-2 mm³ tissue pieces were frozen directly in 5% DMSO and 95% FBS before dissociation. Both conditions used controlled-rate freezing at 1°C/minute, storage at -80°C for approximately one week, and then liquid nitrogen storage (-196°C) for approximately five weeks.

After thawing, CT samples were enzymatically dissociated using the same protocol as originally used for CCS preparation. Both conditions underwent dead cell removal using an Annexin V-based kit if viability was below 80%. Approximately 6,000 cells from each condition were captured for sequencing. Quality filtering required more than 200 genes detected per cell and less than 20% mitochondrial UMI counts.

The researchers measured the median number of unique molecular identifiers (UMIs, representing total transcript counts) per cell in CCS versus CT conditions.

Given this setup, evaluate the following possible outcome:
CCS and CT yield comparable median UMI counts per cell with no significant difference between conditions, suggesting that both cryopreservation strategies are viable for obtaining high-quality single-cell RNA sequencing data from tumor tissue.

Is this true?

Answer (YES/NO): NO